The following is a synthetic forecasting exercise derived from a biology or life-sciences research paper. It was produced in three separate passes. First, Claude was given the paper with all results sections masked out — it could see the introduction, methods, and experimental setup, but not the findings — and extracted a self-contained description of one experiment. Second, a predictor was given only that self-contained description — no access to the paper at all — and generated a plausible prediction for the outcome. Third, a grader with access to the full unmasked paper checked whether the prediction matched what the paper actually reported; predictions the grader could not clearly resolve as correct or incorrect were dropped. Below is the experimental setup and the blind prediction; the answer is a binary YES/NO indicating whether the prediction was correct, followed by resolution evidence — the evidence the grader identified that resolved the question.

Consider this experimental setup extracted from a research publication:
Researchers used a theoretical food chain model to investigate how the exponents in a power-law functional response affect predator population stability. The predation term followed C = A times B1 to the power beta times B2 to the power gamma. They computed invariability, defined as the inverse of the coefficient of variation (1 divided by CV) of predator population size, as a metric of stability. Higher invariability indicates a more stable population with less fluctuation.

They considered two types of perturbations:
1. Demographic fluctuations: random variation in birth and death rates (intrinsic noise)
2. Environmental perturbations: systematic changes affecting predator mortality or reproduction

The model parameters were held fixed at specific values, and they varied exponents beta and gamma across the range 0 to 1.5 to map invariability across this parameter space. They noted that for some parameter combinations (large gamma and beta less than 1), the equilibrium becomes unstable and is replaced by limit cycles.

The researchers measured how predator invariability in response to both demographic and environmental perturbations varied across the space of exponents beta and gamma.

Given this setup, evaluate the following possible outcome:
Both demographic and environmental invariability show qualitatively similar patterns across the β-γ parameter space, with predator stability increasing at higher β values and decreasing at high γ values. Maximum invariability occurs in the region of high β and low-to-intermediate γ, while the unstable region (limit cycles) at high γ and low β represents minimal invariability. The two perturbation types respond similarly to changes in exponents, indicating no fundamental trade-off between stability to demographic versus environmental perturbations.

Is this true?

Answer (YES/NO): YES